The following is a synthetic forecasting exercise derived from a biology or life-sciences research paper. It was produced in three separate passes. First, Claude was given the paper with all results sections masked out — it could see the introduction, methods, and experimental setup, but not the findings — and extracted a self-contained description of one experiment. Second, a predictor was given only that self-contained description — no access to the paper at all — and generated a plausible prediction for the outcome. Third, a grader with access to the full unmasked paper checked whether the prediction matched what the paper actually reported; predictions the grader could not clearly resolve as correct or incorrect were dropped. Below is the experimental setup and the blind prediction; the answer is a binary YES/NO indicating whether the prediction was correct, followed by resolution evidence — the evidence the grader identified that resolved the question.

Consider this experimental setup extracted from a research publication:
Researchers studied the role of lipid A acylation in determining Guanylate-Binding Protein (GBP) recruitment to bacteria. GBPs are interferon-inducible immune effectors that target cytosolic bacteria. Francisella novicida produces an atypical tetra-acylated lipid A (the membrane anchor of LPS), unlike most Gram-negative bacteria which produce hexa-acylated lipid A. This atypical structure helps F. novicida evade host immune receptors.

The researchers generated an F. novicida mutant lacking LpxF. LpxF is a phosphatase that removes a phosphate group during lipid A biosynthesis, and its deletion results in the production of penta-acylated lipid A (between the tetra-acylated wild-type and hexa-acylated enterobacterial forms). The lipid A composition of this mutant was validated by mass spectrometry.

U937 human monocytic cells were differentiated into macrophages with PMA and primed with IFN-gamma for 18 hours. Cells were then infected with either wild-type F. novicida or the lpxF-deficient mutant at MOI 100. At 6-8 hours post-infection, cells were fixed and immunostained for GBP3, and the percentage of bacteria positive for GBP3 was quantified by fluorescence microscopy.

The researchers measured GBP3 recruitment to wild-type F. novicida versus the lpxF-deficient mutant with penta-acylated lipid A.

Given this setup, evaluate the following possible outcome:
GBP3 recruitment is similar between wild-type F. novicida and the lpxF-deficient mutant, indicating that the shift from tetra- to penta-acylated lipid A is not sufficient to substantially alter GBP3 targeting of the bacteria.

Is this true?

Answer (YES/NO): NO